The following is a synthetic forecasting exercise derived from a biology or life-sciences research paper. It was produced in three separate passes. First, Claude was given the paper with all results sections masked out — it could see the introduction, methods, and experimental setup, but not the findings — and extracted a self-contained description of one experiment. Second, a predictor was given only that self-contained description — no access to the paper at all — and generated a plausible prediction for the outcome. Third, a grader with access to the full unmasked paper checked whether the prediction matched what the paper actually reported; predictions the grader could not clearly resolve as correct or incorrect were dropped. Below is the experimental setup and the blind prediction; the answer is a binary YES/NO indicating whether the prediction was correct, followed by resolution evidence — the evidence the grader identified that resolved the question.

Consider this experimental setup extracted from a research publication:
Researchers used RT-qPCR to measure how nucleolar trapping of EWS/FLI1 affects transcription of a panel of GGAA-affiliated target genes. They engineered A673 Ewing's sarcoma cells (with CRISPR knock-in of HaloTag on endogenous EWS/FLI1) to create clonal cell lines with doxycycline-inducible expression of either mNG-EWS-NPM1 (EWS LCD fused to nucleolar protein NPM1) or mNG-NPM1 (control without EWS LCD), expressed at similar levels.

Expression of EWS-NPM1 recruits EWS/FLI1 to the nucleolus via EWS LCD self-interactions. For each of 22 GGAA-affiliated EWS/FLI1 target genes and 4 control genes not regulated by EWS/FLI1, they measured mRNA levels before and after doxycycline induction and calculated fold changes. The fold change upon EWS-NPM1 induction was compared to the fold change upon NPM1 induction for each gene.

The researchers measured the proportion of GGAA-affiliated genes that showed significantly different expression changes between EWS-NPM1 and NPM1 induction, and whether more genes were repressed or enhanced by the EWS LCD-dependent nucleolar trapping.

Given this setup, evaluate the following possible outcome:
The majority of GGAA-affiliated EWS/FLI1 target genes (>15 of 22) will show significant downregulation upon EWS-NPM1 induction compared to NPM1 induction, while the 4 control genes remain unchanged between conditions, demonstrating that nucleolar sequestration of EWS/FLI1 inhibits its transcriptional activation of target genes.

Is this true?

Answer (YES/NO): NO